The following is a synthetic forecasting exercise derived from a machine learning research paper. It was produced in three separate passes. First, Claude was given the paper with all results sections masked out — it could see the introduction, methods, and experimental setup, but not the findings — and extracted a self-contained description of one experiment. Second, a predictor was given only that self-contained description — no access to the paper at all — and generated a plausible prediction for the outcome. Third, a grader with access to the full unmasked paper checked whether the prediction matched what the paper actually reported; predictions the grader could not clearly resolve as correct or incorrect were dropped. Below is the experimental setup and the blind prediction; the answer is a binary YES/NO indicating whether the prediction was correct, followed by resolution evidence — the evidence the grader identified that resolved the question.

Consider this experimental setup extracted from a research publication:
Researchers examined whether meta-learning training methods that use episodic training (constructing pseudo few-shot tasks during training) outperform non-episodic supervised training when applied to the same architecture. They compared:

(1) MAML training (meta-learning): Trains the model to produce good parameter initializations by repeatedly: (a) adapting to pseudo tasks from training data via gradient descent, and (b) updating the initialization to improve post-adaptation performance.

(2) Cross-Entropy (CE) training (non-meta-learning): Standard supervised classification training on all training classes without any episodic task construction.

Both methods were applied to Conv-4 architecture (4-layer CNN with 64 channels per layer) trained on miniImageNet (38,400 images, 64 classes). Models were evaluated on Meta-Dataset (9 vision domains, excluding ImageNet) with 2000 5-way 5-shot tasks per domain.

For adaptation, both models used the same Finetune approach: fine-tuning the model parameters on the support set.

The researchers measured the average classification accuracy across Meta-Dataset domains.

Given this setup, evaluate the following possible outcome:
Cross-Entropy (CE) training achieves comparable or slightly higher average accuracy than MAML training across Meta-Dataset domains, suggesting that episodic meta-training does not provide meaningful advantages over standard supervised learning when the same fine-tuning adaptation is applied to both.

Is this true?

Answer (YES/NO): YES